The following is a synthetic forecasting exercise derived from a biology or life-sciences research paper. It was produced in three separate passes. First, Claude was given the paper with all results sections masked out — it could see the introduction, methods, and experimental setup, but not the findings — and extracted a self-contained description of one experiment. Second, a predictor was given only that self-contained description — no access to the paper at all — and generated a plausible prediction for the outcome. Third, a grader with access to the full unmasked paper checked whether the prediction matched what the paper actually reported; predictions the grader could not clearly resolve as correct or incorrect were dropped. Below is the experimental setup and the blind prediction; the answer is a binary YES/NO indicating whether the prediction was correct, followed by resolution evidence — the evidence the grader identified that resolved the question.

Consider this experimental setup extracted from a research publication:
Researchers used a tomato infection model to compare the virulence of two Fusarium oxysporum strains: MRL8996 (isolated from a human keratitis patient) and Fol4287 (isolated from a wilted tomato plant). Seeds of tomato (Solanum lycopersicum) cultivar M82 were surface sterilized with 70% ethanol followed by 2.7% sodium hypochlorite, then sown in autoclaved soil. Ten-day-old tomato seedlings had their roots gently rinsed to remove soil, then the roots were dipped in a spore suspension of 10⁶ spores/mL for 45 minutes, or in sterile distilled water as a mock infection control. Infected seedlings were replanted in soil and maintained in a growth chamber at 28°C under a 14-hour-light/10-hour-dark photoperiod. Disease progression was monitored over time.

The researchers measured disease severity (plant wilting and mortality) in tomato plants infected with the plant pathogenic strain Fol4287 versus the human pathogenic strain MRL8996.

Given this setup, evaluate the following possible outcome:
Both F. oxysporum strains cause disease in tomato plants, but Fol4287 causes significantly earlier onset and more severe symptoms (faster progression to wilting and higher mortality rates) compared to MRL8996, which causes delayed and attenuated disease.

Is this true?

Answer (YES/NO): NO